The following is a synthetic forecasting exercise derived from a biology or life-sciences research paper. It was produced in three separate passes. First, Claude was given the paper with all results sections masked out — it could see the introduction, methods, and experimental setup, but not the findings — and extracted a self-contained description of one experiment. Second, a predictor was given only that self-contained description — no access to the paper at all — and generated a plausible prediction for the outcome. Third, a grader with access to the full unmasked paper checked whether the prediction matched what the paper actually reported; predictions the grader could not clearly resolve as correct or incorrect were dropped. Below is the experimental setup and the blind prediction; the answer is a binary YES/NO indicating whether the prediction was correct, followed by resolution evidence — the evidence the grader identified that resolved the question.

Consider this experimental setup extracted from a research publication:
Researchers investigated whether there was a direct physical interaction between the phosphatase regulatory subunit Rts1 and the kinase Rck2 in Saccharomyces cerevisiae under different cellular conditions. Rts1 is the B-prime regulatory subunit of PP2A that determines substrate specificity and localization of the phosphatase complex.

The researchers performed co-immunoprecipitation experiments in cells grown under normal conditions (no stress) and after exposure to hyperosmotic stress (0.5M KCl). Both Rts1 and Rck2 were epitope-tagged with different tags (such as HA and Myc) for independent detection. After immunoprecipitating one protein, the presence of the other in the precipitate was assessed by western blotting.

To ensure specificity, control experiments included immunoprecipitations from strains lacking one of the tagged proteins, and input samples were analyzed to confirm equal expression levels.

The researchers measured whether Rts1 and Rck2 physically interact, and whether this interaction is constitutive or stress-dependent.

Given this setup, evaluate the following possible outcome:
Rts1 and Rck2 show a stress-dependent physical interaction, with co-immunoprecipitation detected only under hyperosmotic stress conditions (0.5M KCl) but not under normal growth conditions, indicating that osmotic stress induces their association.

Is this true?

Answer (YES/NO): NO